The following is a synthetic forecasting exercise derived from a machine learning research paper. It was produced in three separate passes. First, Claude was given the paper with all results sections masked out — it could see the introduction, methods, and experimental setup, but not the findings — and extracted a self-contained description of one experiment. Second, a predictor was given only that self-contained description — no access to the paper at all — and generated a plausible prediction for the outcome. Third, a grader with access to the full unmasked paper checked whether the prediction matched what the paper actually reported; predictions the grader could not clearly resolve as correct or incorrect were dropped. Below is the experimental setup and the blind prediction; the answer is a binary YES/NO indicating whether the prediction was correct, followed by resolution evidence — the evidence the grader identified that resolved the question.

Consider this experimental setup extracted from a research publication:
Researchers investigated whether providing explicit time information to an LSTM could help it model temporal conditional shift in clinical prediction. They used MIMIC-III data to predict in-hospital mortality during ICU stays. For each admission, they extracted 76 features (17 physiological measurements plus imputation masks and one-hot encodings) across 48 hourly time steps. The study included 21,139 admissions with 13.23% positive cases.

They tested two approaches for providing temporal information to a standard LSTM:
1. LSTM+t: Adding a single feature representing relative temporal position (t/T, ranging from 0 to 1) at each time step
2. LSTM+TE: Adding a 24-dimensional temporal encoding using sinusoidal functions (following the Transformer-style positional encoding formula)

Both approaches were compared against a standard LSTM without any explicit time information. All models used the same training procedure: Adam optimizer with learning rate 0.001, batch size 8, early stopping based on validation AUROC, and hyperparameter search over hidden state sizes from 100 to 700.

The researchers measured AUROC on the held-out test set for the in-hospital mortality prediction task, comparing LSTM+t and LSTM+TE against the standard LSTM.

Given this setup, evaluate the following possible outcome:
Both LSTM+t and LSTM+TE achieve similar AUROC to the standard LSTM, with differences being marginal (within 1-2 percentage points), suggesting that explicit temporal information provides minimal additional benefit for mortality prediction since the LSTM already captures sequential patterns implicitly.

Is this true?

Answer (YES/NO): NO